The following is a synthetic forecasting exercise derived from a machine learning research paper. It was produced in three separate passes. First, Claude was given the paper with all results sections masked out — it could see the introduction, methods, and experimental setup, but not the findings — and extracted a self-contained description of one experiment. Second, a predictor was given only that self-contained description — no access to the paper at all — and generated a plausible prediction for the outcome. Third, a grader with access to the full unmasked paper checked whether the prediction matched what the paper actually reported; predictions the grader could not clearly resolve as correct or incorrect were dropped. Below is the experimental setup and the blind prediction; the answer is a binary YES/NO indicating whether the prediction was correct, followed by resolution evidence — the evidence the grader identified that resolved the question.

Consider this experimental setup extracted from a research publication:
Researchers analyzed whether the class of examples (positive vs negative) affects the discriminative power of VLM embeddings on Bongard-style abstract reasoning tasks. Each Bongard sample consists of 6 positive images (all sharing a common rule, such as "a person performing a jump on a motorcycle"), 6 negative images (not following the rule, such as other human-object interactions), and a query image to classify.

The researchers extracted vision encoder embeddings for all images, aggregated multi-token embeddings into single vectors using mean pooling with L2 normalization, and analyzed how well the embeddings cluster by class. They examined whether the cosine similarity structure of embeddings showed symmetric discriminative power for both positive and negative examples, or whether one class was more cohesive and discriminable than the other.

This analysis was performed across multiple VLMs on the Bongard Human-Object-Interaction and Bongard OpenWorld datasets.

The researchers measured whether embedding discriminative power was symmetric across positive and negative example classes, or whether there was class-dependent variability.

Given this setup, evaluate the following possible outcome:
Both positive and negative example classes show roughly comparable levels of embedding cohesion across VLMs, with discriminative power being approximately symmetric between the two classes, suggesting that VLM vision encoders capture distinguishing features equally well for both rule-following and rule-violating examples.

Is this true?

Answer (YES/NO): NO